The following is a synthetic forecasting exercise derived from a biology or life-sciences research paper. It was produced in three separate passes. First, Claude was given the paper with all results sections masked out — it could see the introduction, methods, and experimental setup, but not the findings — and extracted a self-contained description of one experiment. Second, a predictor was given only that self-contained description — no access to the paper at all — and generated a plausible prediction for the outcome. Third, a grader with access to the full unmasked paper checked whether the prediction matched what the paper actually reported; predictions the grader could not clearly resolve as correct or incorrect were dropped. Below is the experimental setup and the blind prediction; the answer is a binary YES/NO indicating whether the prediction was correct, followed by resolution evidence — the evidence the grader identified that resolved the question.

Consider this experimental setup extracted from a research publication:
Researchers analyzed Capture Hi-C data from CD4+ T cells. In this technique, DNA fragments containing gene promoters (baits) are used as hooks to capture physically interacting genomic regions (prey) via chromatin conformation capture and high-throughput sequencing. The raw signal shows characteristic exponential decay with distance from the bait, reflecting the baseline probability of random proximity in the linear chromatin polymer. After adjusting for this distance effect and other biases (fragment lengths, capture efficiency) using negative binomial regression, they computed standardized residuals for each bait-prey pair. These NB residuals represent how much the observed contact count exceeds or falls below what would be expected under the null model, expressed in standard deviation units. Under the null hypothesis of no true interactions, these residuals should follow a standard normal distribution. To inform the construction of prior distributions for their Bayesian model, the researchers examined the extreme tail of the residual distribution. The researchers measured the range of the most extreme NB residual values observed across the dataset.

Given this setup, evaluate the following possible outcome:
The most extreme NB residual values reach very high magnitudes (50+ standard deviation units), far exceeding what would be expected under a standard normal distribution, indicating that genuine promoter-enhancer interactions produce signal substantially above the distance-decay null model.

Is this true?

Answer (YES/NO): NO